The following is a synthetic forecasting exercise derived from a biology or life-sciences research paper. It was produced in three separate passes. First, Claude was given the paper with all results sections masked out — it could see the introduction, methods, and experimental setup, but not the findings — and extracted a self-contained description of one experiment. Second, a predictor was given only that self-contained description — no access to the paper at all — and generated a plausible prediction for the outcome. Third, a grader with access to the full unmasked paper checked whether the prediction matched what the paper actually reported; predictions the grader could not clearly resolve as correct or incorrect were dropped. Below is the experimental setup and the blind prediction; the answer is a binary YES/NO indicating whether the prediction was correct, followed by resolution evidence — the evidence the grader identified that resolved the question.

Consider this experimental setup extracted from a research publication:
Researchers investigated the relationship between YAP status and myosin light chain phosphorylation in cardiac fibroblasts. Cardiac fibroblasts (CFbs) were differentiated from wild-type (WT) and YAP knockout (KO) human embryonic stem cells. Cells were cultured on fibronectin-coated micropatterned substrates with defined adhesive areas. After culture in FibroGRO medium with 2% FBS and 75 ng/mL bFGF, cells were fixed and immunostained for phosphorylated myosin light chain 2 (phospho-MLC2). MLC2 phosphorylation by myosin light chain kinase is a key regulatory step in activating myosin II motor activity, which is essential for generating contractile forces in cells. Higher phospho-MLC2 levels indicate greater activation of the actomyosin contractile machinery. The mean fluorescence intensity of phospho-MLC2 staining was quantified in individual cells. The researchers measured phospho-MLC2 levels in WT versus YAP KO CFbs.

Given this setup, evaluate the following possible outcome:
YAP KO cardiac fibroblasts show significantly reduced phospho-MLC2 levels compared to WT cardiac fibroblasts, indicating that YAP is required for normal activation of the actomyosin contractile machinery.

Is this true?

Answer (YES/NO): YES